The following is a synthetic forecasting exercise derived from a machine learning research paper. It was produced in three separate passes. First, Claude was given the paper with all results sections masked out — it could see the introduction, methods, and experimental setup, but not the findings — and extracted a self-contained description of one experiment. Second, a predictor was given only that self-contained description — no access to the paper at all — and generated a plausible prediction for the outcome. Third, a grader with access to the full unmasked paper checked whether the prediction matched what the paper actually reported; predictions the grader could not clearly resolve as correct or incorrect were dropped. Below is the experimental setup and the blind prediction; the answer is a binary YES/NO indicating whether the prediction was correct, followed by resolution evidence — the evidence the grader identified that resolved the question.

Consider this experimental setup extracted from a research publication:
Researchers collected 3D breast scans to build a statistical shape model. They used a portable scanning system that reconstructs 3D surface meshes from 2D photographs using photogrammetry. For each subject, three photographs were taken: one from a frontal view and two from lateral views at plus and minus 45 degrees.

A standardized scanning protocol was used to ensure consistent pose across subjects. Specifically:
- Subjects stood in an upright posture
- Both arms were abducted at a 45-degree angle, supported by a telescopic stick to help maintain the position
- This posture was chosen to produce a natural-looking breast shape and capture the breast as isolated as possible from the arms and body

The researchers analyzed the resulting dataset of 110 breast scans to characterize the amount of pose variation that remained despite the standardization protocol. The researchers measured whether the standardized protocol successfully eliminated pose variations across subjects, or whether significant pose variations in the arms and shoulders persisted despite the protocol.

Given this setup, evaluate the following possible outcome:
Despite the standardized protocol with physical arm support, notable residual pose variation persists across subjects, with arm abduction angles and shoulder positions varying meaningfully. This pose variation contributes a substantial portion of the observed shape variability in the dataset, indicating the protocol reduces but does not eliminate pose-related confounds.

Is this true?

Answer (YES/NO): YES